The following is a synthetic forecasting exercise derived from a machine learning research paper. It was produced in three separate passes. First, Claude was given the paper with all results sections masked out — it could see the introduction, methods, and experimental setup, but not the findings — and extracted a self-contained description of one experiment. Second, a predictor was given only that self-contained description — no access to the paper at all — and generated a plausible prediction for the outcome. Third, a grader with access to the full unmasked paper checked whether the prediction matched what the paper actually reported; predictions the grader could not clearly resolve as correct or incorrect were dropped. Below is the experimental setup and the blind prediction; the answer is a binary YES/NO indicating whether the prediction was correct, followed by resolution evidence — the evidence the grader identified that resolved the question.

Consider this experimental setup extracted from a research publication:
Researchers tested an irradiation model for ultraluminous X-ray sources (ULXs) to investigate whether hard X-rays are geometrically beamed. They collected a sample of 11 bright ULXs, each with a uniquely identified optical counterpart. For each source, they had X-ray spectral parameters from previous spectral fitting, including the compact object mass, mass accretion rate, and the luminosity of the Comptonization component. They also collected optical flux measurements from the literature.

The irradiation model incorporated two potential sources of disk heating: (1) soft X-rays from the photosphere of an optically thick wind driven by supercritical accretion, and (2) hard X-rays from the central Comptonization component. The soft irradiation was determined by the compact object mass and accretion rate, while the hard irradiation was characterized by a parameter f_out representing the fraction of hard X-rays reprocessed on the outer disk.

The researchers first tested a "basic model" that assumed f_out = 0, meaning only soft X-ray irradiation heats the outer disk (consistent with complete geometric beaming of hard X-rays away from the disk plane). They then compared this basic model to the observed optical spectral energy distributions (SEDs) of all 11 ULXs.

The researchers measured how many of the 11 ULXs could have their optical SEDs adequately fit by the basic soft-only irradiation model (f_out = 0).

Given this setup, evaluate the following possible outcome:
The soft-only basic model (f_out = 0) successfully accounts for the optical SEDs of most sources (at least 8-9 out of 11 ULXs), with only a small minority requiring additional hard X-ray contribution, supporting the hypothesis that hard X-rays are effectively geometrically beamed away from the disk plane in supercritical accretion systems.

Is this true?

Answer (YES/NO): NO